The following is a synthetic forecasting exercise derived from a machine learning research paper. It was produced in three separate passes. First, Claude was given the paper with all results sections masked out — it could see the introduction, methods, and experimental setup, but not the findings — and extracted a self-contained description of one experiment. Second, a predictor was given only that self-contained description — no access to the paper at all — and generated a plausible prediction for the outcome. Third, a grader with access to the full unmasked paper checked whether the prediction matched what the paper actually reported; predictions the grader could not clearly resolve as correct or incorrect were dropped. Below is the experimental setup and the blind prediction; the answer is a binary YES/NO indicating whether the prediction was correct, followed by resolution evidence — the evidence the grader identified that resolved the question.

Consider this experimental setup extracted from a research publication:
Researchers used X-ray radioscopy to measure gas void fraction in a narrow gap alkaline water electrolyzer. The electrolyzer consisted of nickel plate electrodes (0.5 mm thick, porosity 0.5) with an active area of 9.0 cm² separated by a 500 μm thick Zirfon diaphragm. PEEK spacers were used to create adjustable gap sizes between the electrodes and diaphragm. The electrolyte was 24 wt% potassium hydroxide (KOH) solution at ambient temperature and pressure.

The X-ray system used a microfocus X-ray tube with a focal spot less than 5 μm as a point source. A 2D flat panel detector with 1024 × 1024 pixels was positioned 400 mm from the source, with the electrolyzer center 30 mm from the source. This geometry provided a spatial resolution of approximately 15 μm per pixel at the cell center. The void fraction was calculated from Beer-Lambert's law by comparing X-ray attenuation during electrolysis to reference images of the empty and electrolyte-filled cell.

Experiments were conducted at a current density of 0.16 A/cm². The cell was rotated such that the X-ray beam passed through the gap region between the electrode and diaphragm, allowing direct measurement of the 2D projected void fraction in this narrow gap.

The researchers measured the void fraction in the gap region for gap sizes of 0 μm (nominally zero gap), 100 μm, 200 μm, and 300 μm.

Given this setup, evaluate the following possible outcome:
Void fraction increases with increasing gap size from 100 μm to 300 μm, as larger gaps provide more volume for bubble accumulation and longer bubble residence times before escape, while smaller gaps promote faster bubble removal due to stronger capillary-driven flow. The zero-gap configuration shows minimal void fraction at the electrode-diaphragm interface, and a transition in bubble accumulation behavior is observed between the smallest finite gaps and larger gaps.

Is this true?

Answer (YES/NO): NO